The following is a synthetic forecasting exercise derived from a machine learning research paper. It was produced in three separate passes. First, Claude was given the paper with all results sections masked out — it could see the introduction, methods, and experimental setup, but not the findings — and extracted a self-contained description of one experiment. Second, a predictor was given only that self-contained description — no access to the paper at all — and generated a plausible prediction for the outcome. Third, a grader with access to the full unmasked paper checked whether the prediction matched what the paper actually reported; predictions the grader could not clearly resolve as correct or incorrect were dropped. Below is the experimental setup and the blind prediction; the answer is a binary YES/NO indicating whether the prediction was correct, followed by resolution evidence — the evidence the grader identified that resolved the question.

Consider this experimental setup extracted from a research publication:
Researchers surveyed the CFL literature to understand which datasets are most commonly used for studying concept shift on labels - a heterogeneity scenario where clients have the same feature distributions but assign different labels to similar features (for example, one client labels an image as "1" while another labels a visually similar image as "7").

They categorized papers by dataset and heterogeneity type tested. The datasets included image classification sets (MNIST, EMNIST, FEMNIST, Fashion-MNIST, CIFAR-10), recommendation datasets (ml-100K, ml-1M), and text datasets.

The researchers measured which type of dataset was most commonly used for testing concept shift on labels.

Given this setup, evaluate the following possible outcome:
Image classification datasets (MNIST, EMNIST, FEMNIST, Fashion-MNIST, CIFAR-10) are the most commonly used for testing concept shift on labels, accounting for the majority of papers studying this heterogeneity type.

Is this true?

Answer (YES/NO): YES